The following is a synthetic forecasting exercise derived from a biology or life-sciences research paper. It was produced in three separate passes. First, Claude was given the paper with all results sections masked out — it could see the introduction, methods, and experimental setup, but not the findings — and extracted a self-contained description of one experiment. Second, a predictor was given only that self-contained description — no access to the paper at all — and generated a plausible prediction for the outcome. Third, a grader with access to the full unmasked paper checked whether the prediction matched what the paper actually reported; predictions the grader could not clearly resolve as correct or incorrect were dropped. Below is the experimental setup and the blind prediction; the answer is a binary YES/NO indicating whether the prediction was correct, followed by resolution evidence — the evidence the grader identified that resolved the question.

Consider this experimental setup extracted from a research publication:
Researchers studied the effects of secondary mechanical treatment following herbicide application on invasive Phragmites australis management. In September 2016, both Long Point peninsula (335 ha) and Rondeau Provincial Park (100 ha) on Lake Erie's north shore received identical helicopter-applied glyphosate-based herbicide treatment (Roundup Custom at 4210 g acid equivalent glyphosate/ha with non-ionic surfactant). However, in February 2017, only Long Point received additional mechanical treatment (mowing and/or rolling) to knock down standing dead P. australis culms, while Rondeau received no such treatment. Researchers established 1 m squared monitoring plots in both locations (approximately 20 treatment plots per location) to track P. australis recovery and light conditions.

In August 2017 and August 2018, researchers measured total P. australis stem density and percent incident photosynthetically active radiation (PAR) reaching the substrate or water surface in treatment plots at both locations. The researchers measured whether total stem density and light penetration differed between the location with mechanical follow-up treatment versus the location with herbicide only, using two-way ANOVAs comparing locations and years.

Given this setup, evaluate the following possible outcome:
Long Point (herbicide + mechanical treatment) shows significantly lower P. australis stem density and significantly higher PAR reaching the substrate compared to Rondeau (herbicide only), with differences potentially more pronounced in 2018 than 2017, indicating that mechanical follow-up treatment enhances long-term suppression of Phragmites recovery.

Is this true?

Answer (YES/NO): NO